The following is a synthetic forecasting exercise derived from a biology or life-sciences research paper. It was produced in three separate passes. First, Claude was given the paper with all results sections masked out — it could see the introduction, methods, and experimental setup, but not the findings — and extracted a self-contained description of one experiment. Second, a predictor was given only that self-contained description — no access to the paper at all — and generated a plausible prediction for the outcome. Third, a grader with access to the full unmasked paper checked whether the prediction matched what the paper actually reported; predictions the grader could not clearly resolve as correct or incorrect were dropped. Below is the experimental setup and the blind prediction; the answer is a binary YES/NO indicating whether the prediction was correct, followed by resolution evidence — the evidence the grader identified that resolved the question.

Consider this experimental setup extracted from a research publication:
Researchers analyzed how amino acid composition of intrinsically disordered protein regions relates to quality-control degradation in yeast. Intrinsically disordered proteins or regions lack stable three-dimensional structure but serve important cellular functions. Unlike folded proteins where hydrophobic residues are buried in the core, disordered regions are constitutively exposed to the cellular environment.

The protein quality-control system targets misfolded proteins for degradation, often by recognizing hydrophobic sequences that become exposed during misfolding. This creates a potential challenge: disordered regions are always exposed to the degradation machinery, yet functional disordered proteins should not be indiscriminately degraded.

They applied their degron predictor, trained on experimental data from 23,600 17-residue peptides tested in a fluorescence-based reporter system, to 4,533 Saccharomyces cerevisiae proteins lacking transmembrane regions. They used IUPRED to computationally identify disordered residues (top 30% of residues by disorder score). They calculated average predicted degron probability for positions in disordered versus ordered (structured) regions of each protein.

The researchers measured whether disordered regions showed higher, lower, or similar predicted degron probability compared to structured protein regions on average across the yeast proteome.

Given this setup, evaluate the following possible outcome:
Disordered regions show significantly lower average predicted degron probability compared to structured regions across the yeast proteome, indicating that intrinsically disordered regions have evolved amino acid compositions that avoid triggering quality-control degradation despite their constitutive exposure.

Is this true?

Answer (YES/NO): YES